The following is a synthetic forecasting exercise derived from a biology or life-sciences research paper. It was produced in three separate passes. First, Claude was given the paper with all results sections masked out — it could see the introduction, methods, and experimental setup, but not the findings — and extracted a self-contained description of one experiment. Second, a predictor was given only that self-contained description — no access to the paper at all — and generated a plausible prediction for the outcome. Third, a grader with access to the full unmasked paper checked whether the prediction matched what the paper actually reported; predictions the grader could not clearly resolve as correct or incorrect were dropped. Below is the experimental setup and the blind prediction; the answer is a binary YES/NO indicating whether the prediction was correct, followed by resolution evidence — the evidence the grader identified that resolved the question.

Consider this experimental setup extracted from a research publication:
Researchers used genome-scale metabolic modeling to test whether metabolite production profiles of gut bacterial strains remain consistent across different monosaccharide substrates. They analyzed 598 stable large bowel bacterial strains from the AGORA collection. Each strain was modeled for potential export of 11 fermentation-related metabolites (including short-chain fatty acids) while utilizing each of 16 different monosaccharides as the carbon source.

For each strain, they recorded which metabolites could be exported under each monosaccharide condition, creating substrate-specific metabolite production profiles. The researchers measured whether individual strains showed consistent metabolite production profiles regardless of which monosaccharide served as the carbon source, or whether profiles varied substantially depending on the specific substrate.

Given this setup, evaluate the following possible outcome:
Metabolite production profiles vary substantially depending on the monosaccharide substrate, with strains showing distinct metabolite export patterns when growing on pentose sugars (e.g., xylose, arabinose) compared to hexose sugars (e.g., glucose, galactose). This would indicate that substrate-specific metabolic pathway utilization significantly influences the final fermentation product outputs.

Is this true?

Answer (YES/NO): NO